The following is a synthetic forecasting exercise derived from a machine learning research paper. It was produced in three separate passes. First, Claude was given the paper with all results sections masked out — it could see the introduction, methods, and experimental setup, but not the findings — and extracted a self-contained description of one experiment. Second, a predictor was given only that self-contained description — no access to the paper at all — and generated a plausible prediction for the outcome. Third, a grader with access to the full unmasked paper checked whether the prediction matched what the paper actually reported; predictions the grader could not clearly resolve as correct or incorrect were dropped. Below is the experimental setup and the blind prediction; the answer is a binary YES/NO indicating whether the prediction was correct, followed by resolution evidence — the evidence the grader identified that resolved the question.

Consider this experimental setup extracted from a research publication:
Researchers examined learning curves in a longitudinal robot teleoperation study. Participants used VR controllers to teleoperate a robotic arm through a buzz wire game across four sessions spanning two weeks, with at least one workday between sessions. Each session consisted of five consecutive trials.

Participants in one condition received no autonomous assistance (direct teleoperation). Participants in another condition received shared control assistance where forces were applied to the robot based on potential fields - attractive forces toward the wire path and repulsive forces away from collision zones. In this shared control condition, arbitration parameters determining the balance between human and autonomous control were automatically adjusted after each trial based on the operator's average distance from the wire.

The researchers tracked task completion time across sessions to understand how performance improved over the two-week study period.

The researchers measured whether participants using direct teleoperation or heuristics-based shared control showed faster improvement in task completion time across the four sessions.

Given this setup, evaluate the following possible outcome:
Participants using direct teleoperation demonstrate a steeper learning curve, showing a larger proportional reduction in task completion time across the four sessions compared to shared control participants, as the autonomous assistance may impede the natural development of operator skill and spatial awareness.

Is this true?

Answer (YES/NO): NO